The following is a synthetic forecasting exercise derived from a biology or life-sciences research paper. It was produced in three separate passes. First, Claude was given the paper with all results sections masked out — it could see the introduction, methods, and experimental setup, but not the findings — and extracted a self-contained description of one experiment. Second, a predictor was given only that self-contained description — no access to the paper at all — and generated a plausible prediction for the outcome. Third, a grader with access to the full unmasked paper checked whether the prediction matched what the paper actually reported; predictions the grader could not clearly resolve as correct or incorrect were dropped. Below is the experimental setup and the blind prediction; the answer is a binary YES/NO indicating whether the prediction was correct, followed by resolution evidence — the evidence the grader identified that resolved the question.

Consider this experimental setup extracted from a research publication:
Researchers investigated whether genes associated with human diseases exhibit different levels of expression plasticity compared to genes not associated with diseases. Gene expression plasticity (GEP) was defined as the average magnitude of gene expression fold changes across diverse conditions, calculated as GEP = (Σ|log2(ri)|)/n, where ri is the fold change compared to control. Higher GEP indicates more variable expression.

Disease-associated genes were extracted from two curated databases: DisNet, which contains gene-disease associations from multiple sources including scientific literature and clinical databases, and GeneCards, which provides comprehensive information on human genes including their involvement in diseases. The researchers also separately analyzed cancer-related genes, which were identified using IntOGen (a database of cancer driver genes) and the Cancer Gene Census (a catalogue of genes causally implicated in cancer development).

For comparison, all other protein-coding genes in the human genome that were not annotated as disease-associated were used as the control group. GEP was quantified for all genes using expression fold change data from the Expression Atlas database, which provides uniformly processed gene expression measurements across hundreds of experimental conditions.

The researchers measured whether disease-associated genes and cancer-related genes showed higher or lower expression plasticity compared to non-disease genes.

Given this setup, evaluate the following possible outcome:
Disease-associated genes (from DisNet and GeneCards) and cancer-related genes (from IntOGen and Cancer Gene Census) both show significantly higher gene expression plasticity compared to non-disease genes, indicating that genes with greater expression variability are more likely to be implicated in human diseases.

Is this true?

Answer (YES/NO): YES